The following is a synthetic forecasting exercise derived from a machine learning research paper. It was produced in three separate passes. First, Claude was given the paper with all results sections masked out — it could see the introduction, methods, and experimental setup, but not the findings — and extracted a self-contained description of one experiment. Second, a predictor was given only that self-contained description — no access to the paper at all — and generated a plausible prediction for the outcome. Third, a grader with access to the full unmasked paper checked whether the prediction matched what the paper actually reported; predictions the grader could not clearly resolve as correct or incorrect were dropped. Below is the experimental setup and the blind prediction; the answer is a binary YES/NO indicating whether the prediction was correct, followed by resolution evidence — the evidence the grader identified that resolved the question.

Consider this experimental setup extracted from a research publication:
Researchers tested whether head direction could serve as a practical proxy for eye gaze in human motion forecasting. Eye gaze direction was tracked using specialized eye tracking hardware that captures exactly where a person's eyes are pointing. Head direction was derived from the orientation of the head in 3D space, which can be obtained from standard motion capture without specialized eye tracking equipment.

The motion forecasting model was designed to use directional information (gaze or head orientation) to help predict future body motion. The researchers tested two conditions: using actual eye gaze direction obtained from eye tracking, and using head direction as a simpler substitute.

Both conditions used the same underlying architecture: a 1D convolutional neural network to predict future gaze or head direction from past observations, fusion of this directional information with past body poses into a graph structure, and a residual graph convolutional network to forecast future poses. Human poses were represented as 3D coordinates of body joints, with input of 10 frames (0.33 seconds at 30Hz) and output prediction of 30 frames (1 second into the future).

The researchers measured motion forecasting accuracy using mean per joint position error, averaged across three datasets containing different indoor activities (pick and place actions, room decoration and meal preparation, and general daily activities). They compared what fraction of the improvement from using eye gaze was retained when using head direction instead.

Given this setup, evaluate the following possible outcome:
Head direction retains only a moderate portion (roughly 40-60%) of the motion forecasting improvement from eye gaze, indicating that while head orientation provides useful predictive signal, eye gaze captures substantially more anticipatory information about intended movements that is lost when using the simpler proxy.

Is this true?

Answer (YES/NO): NO